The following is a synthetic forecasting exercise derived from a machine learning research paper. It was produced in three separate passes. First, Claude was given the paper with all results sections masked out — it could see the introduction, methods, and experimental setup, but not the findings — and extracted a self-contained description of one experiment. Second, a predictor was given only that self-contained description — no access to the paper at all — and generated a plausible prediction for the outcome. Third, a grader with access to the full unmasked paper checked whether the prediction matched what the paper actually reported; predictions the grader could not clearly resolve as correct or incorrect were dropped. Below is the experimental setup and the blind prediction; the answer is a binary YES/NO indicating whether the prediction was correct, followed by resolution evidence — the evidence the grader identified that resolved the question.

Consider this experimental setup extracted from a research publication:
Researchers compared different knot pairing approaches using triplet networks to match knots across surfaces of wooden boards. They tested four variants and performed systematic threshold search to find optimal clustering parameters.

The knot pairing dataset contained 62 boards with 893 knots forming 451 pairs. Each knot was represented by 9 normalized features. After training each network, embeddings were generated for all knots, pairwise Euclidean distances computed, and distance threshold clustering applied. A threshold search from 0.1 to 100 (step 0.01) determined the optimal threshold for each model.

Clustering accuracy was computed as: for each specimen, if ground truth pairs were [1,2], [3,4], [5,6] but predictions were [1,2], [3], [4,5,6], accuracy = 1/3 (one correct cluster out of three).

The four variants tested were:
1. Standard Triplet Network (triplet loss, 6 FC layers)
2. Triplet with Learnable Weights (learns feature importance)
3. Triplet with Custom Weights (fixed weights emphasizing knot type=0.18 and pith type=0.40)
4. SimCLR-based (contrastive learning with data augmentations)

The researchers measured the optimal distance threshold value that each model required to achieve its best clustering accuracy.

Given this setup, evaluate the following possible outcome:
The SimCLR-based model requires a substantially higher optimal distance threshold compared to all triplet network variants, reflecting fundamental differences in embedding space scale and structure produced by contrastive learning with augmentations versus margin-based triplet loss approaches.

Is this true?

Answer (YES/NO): NO